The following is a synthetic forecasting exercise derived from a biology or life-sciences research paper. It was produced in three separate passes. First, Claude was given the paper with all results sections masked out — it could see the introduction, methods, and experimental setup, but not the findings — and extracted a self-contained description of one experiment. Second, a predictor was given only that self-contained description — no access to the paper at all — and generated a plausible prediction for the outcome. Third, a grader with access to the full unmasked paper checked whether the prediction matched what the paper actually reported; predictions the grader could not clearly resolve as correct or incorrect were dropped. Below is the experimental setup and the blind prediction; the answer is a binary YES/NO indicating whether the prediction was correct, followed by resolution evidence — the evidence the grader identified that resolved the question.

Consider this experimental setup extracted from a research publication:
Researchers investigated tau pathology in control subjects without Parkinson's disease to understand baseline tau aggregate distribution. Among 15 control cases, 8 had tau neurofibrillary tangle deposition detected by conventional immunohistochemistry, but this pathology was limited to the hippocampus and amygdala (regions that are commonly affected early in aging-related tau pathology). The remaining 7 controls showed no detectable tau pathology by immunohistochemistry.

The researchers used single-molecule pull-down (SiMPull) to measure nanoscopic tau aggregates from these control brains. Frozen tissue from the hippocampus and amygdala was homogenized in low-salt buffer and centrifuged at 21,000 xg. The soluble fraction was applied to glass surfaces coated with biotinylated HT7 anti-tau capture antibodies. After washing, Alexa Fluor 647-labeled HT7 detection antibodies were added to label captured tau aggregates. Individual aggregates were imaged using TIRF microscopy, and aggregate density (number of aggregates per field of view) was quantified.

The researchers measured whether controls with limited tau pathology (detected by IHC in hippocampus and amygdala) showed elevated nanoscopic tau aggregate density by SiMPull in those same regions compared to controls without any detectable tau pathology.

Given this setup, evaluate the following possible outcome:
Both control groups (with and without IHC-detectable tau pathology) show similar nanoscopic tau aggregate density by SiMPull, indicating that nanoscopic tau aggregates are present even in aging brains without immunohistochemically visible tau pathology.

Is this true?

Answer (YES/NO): NO